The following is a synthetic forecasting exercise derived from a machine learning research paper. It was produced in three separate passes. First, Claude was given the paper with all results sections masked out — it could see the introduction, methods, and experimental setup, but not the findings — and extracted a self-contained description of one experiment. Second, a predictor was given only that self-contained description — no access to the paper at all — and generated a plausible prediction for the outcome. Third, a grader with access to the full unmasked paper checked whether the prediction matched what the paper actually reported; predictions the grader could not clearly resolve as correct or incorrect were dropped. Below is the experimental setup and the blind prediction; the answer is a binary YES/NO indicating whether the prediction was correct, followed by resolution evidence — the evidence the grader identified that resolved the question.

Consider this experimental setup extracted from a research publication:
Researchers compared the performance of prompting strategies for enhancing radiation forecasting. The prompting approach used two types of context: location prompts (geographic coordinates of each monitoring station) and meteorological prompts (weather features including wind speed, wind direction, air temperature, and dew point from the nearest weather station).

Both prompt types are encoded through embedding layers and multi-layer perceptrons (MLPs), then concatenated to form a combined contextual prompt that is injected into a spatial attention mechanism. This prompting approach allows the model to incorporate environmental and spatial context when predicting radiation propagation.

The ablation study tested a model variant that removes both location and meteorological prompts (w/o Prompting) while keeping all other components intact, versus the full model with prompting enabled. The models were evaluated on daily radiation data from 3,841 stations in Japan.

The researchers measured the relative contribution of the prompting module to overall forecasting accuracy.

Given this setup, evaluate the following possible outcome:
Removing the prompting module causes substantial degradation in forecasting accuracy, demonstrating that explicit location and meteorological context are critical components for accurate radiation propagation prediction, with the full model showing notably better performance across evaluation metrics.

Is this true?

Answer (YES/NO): NO